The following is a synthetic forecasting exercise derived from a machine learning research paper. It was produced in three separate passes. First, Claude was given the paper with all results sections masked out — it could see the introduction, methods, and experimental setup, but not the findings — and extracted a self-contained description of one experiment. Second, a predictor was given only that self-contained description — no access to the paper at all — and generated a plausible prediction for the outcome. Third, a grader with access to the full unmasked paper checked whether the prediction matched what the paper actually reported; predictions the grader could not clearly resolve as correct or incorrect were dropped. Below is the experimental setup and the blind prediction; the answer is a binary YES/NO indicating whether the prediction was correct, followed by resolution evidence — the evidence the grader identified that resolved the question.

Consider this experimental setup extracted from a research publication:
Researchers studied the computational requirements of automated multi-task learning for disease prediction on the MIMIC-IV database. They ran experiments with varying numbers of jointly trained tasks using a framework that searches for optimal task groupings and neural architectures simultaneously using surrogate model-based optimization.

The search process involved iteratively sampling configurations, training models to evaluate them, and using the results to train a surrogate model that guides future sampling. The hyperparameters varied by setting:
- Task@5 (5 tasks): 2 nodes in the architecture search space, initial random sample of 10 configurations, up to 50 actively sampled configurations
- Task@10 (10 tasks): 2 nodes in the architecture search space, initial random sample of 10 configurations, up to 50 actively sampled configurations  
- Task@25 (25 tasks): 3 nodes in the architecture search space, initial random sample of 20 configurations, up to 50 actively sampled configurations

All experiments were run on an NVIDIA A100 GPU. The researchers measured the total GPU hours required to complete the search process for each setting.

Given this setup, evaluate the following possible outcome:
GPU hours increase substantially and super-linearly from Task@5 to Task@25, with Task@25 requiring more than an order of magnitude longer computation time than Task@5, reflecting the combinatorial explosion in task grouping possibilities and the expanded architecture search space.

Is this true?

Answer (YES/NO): YES